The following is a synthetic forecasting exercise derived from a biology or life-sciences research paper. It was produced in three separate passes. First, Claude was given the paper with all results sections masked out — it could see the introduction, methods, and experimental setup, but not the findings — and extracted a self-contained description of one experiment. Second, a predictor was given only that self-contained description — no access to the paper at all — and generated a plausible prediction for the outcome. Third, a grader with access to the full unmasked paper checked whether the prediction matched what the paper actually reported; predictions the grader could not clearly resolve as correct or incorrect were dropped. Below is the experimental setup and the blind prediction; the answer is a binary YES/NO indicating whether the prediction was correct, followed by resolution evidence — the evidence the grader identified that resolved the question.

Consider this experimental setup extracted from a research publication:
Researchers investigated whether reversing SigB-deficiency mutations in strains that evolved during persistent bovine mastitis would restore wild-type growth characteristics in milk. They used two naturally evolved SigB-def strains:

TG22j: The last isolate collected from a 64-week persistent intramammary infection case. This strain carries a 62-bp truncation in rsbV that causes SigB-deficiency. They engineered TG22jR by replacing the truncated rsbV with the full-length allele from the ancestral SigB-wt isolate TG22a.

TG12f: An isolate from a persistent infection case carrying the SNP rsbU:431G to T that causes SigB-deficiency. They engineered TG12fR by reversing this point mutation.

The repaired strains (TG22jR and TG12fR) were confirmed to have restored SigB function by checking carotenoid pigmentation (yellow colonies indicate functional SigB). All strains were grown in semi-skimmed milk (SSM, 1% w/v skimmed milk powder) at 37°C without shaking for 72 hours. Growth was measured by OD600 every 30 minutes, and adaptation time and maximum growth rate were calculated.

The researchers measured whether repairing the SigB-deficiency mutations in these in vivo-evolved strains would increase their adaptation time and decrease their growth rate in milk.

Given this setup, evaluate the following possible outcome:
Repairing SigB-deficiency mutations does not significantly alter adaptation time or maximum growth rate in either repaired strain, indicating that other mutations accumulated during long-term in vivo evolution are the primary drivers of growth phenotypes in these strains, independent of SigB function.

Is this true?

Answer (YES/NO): NO